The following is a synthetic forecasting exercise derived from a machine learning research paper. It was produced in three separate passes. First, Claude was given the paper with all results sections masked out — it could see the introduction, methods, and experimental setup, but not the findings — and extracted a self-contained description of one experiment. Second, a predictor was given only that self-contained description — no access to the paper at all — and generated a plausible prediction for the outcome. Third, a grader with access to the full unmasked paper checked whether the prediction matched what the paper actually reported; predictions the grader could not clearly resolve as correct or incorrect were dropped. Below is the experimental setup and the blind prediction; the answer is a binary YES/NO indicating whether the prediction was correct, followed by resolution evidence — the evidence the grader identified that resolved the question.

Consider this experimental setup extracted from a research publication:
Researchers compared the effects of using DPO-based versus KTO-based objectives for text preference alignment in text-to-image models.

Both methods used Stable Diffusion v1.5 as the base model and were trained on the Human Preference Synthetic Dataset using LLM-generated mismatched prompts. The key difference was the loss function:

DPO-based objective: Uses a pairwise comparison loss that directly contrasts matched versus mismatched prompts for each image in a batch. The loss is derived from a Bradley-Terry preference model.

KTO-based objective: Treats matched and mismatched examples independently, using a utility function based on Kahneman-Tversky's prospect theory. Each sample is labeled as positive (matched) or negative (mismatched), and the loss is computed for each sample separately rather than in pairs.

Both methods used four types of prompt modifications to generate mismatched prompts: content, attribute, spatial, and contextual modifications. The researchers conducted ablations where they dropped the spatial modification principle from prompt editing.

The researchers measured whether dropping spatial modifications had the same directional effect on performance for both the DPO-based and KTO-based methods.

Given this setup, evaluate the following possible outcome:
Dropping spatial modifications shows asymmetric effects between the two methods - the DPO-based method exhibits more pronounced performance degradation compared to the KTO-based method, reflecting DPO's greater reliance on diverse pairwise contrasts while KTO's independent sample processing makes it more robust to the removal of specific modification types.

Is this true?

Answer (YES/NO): NO